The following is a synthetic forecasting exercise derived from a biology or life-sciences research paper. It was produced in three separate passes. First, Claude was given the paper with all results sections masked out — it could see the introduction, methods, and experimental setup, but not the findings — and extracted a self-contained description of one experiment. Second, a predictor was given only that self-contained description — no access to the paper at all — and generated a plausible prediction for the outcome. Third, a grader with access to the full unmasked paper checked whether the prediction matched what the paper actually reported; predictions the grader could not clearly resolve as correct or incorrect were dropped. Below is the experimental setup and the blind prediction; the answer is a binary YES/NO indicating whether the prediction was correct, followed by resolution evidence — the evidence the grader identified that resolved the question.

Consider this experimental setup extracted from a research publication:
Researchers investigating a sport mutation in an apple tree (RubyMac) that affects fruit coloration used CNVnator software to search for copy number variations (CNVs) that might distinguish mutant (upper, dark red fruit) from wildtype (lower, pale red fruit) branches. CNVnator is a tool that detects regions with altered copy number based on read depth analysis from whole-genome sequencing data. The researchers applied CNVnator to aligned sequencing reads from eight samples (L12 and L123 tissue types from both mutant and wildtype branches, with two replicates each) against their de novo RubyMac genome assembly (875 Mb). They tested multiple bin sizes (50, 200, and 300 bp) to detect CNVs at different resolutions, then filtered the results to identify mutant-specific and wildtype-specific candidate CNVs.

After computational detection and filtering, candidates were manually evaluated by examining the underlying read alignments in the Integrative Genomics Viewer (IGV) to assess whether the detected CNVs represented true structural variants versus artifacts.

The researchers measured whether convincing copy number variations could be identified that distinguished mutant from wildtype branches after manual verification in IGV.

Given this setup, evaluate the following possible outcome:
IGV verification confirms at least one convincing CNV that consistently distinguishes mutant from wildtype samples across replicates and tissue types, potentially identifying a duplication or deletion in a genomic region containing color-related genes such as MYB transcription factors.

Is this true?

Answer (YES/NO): NO